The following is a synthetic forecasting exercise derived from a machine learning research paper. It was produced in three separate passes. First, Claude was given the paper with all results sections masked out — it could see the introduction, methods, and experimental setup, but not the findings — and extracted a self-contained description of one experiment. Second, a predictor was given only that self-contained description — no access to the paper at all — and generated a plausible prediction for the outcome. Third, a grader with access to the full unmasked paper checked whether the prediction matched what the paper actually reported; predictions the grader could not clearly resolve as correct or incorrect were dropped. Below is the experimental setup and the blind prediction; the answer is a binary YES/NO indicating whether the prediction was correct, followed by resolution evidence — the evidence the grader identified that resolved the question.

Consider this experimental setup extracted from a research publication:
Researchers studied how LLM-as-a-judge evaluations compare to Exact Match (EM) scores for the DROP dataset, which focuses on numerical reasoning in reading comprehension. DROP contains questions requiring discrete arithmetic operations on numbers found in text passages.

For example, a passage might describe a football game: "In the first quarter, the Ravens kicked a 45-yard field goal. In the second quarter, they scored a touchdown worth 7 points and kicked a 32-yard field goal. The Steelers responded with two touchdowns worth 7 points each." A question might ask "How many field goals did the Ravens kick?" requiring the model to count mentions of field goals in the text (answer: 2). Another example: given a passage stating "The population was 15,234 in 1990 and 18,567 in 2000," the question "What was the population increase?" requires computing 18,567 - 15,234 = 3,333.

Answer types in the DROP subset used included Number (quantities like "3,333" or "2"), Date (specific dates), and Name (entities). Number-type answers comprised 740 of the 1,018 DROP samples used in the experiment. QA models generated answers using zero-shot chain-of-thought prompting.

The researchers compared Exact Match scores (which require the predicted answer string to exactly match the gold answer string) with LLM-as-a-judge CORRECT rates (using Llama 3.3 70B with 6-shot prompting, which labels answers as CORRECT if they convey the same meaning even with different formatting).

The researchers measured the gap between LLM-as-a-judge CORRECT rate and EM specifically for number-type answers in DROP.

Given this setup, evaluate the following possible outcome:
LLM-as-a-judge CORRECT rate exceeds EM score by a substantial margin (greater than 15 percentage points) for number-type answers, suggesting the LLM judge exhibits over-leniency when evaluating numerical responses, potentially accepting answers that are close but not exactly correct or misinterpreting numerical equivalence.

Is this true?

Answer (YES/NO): NO